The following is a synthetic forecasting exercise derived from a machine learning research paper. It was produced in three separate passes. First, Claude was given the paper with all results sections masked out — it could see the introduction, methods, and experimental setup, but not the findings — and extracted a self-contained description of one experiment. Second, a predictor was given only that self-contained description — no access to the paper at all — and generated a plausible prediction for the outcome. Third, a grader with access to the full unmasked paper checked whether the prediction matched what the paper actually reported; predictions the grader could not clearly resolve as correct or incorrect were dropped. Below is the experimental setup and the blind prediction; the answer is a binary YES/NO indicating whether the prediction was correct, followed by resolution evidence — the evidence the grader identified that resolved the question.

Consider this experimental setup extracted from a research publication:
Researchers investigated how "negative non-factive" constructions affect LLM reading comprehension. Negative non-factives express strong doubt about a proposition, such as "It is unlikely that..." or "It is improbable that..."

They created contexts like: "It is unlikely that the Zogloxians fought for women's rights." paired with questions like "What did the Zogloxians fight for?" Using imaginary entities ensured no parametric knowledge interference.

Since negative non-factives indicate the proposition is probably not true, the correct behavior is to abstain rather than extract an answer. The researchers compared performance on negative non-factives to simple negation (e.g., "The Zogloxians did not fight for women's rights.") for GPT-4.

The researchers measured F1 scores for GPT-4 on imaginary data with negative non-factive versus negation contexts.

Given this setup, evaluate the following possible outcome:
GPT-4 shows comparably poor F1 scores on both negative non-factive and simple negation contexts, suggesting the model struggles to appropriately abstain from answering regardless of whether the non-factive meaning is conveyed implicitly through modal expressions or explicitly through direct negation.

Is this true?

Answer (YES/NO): NO